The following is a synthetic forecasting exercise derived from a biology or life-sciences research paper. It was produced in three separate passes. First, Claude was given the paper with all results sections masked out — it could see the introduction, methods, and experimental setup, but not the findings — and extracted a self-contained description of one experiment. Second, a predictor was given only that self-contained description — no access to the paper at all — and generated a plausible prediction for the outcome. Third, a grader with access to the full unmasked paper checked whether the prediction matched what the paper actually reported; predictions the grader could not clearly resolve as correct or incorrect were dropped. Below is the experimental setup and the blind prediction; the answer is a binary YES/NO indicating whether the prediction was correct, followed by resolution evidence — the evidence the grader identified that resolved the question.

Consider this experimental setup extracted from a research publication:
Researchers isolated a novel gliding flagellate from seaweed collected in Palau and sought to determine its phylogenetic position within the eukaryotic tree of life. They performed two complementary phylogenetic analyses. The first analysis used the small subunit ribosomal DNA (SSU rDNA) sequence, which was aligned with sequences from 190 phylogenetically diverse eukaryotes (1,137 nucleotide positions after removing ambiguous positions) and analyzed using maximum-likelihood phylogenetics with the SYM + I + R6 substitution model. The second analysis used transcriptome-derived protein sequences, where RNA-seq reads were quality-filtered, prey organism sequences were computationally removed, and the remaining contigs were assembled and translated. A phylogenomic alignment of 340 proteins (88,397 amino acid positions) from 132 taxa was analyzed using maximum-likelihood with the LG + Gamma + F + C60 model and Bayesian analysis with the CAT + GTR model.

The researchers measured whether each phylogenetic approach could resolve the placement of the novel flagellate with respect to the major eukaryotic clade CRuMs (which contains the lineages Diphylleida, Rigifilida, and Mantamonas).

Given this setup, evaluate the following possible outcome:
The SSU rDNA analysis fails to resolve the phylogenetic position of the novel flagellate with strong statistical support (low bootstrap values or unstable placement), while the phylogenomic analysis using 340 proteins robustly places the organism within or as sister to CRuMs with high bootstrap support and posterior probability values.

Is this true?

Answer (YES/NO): YES